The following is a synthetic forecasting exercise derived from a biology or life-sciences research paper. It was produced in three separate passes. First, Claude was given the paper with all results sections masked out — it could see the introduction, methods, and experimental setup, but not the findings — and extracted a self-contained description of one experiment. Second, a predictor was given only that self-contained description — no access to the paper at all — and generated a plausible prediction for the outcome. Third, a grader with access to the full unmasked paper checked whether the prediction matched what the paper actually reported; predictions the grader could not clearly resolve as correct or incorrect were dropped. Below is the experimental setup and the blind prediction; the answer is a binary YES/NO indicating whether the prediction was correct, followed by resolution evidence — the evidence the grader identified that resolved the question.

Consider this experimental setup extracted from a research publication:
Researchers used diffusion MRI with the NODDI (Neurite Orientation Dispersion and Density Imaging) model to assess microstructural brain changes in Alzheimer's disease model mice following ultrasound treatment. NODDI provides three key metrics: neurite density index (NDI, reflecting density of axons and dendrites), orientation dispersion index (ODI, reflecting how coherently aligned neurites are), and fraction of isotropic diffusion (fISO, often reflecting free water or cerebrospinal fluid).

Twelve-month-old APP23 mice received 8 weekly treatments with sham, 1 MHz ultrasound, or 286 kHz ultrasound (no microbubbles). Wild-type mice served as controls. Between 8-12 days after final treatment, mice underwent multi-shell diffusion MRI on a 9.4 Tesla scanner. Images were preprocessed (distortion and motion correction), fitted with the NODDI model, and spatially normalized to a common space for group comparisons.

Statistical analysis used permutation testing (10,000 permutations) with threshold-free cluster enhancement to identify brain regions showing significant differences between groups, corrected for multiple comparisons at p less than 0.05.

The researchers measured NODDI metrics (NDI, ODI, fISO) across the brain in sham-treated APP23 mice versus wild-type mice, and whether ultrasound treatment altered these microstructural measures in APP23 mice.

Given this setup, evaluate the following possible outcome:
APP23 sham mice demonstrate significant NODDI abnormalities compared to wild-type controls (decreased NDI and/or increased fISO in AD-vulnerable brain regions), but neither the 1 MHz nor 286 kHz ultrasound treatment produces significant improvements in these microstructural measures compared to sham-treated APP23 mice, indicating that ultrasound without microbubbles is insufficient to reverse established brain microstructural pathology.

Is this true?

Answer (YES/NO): NO